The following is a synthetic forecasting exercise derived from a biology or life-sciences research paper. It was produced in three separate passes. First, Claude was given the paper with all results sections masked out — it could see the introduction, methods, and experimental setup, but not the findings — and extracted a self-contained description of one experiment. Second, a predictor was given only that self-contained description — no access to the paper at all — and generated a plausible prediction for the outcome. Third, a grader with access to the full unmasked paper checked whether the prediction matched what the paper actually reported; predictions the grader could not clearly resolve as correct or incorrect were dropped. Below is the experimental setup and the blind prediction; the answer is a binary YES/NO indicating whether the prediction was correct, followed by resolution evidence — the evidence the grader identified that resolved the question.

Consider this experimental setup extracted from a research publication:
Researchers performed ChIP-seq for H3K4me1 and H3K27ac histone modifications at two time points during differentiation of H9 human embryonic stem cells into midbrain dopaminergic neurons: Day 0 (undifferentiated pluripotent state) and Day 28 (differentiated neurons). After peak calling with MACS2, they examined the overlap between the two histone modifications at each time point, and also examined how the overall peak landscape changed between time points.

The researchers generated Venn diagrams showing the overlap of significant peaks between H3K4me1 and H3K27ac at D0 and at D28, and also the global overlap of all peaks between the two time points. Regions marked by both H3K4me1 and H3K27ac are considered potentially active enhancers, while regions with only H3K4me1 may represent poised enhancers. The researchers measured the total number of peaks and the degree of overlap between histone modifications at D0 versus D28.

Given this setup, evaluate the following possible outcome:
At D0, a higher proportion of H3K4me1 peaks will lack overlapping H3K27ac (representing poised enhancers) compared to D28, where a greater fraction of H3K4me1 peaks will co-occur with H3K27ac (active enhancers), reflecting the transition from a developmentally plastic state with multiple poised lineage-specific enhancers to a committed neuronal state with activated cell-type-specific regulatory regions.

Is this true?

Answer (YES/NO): YES